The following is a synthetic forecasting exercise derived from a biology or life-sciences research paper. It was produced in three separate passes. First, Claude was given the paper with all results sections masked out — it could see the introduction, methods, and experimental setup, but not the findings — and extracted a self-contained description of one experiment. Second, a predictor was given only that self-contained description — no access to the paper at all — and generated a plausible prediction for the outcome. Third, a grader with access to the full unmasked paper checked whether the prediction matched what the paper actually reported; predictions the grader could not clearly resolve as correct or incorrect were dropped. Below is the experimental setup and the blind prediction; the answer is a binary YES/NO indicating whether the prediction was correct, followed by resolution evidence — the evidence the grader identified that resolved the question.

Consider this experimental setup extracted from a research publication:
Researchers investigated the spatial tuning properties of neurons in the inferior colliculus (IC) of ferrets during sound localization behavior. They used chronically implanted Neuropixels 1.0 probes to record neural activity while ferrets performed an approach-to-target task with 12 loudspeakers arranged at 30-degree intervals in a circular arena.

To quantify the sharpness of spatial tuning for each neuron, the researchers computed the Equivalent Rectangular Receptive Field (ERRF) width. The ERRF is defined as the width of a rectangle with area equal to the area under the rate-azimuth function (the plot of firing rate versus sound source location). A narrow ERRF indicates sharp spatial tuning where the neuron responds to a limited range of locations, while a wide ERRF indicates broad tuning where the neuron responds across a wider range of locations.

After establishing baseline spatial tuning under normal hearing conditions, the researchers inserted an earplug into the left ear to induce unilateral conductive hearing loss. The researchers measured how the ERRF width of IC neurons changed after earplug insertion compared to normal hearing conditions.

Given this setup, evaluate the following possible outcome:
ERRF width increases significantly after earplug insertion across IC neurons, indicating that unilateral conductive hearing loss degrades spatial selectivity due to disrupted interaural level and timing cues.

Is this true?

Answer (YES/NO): YES